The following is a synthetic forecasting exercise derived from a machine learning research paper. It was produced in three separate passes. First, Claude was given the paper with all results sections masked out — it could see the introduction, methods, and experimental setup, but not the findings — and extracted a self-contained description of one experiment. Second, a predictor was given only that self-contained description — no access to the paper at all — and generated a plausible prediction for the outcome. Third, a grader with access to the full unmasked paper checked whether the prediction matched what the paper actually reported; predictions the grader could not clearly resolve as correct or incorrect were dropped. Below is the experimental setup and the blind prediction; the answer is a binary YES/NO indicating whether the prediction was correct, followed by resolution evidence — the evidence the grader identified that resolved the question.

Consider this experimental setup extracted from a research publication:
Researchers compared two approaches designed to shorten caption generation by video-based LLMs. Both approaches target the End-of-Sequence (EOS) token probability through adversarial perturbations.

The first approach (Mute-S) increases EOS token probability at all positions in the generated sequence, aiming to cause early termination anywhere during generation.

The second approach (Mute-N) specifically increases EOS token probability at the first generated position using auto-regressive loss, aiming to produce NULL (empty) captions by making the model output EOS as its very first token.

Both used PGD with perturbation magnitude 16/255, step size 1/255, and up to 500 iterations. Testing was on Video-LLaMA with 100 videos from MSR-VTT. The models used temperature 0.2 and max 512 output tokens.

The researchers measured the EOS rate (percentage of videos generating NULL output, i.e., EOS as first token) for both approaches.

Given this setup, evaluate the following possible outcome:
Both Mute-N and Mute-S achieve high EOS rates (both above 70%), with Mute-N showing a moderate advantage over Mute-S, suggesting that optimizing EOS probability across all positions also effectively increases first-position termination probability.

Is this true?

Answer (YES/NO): NO